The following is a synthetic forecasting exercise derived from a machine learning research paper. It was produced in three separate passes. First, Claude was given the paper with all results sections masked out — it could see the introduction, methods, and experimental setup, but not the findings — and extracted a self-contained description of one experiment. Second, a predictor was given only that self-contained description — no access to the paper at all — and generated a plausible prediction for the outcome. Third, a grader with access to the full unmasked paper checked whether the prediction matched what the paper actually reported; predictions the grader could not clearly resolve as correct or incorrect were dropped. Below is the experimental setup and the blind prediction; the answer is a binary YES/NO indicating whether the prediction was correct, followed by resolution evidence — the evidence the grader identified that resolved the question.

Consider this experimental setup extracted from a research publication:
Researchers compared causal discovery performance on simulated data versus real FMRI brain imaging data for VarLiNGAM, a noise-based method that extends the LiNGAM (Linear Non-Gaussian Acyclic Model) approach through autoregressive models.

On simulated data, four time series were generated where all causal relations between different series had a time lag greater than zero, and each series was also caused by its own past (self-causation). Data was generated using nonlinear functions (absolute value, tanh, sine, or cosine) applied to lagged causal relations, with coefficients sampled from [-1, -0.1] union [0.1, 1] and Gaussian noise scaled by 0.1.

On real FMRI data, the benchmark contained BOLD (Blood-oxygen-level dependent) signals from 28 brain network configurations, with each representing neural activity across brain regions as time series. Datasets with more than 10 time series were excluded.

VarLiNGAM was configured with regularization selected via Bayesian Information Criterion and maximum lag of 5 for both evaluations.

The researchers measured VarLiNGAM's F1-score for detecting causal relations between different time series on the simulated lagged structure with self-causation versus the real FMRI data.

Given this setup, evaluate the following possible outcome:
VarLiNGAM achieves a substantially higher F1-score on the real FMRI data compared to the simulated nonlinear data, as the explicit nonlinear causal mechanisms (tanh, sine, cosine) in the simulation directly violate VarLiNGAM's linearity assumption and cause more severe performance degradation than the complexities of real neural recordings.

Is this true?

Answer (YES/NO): YES